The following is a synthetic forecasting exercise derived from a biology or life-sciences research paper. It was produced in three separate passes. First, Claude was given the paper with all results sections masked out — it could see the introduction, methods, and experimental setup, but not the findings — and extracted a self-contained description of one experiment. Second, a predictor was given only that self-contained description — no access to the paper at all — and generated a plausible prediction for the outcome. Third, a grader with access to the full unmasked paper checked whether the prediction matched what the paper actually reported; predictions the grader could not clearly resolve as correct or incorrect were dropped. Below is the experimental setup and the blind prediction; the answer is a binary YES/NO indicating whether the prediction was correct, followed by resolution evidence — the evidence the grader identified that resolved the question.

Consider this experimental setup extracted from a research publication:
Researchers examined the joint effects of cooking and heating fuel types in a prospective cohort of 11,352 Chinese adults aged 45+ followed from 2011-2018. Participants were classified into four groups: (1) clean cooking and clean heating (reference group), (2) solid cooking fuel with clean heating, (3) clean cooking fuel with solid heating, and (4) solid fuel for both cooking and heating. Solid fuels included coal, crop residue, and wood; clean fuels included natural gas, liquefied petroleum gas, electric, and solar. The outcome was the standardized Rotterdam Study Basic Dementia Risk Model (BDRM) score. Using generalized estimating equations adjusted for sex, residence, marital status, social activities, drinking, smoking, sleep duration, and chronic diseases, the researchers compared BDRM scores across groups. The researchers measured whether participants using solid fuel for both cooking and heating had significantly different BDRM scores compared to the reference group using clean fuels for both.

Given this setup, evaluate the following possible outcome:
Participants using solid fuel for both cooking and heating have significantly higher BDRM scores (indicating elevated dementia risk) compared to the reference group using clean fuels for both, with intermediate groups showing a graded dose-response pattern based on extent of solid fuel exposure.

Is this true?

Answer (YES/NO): YES